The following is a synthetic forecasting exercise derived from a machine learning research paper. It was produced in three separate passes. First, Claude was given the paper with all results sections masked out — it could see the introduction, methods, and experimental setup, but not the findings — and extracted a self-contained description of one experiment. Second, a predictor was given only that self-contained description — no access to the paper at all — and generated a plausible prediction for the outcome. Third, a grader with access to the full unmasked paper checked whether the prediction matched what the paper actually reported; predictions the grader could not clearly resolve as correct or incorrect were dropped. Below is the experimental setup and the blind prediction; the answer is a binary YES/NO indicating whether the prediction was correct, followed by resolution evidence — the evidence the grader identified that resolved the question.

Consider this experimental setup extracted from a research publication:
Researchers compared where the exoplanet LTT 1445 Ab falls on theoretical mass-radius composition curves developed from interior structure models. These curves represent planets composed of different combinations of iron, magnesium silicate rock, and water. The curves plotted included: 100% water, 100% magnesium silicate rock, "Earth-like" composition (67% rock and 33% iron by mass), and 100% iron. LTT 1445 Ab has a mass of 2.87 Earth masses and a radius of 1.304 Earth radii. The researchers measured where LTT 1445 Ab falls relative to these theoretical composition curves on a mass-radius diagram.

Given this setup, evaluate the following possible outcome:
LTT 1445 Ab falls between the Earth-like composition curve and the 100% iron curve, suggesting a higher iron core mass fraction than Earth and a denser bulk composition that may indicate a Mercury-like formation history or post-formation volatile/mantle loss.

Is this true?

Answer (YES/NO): NO